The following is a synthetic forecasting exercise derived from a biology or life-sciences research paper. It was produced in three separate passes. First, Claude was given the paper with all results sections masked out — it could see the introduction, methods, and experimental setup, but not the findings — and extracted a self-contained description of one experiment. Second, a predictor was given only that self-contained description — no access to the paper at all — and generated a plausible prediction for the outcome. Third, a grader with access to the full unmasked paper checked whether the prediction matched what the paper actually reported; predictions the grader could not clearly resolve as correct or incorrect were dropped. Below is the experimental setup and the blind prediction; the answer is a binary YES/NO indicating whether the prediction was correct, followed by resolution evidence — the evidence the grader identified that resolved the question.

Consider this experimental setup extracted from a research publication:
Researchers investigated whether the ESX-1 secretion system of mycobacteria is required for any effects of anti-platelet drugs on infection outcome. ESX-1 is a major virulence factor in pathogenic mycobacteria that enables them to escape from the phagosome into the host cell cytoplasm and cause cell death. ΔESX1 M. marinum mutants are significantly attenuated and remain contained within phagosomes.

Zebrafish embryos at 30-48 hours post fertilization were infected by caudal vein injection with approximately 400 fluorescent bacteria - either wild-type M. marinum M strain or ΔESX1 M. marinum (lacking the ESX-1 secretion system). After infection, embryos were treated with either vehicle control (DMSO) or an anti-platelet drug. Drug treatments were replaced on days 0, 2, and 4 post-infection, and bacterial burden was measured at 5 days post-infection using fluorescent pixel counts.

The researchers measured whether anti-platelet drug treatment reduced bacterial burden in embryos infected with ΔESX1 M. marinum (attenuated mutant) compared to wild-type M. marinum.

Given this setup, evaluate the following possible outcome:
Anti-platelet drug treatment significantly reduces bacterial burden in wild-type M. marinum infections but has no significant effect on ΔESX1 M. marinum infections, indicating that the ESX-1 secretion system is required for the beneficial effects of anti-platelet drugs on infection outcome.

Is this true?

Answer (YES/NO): YES